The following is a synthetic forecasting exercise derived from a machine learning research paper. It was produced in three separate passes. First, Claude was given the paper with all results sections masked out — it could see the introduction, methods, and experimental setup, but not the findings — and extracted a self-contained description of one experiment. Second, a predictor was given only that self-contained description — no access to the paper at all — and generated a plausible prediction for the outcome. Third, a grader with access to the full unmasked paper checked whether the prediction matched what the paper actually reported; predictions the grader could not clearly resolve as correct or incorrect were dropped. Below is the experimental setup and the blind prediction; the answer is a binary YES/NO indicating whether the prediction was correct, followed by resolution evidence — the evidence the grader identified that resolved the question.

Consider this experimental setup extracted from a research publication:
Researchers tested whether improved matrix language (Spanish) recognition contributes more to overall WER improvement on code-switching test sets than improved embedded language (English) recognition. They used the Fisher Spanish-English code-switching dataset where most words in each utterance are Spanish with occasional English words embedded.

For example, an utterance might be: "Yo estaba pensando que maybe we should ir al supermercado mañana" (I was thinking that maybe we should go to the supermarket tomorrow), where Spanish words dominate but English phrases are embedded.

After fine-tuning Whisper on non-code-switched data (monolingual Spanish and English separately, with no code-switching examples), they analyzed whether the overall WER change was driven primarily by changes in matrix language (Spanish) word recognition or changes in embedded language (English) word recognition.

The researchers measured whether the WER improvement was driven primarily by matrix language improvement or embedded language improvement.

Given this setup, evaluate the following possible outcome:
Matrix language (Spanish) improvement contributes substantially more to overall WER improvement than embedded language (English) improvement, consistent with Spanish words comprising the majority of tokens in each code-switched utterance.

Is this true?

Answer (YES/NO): YES